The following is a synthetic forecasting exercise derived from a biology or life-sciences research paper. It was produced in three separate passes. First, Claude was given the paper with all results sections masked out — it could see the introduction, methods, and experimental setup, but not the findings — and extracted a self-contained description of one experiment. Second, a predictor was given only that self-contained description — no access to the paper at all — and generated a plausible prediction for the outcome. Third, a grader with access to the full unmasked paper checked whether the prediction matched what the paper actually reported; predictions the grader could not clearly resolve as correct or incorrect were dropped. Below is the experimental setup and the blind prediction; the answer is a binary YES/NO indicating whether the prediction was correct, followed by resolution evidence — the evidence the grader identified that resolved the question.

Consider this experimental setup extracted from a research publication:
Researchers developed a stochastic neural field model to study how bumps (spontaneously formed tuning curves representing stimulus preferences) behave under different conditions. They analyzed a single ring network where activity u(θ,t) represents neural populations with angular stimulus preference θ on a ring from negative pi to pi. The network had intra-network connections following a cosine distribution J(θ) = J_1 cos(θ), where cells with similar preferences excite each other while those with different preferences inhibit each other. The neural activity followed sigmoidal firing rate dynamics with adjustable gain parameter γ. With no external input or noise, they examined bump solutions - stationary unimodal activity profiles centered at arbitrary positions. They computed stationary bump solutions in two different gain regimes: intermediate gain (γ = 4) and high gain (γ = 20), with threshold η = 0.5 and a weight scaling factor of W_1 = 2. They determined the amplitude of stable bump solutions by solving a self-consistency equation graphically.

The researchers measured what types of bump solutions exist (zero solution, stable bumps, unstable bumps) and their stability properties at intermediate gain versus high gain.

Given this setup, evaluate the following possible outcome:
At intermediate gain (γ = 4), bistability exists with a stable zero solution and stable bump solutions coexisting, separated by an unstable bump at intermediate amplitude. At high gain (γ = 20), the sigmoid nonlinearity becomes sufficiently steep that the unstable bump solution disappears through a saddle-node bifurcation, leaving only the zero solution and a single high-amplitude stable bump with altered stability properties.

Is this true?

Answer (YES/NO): NO